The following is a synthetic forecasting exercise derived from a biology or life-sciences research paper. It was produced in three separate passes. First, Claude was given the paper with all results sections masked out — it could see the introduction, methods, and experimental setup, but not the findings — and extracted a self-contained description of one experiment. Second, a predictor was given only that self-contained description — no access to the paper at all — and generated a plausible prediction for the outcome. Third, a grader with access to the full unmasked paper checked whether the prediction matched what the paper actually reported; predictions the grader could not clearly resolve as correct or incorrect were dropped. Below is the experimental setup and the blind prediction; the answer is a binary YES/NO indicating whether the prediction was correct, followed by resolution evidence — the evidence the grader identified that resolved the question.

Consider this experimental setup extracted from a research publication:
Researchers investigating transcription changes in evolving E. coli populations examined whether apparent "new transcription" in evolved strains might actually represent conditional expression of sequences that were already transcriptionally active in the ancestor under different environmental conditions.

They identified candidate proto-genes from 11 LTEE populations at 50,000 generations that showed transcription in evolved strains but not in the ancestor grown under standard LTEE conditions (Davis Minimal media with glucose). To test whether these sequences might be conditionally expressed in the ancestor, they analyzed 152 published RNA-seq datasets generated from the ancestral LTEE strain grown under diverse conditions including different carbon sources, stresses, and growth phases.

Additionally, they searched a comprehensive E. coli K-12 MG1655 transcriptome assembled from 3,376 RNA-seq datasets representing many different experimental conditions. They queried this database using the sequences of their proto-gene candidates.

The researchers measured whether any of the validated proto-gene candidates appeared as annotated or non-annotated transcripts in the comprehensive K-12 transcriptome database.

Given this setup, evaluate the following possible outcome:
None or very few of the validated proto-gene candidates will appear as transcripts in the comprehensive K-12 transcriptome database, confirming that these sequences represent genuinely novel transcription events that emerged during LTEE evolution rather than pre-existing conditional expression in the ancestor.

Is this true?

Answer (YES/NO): YES